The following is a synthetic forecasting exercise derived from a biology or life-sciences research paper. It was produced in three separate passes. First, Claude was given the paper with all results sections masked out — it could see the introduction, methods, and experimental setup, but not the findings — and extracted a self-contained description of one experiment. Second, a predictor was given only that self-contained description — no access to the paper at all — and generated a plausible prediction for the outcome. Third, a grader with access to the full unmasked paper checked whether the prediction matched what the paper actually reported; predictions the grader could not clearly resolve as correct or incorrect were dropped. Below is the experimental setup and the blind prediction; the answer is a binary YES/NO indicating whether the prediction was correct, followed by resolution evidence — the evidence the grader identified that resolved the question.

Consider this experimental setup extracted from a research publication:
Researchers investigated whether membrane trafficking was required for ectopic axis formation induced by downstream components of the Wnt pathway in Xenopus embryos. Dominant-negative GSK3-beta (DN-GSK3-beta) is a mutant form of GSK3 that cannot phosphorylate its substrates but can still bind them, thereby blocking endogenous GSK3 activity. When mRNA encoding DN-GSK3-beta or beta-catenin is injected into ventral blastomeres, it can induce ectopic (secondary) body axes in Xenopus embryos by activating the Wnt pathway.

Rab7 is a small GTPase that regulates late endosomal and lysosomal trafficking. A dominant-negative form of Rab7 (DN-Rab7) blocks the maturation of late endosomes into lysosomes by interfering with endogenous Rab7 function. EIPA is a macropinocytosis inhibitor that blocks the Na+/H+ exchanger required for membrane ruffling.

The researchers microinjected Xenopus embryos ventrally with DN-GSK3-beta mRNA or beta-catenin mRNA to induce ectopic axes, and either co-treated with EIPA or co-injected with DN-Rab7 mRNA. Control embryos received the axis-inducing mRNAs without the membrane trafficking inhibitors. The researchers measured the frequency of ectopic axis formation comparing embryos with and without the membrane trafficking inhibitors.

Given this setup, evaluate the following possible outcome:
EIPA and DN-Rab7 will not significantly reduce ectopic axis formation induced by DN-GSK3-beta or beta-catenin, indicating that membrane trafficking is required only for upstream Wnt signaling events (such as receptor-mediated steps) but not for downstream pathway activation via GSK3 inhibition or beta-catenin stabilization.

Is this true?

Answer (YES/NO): NO